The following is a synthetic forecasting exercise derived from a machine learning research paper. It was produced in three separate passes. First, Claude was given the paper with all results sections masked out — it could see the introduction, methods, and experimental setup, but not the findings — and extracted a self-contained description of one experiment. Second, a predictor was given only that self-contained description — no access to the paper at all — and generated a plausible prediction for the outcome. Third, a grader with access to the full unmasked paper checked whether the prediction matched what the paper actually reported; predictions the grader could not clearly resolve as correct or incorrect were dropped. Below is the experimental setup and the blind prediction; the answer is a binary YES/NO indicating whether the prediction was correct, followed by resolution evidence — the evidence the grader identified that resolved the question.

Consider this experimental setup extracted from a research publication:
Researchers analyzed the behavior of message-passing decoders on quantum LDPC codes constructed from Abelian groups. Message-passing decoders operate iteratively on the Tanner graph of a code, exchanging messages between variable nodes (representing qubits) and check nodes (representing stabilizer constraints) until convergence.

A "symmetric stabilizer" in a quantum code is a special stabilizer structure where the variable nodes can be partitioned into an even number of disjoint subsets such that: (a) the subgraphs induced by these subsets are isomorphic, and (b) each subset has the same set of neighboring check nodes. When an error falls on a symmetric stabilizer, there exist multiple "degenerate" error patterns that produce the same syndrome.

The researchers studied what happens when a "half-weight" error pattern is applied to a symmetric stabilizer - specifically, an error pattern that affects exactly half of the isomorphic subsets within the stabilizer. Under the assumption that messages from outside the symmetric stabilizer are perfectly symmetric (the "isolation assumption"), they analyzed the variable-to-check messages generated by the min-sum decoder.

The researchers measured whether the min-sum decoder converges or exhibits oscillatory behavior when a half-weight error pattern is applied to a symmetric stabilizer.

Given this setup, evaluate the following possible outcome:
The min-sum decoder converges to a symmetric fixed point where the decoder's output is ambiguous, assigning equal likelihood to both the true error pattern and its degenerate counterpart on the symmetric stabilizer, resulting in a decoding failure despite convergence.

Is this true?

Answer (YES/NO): NO